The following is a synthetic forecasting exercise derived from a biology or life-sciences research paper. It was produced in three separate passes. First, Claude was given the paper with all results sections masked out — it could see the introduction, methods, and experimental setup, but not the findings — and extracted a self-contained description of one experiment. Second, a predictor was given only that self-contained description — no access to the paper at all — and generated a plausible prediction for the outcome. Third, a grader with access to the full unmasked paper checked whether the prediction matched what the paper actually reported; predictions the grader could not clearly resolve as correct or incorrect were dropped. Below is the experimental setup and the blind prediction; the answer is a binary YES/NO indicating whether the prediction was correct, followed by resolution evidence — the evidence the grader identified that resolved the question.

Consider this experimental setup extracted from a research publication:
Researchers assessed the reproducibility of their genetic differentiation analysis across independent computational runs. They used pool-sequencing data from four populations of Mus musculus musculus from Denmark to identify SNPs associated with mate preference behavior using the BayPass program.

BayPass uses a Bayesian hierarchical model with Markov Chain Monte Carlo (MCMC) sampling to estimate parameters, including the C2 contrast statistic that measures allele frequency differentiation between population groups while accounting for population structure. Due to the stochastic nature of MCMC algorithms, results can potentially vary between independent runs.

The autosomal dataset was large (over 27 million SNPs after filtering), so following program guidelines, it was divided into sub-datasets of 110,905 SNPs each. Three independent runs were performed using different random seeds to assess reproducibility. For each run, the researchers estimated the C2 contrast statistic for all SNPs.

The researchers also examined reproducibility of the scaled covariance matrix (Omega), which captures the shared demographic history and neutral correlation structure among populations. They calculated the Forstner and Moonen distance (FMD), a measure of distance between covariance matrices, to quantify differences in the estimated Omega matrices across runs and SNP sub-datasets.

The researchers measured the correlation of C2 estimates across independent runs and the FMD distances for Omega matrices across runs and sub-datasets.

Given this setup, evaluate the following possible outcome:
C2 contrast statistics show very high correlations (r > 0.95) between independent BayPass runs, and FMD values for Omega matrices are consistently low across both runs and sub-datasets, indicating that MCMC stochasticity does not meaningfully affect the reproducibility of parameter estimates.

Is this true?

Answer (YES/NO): YES